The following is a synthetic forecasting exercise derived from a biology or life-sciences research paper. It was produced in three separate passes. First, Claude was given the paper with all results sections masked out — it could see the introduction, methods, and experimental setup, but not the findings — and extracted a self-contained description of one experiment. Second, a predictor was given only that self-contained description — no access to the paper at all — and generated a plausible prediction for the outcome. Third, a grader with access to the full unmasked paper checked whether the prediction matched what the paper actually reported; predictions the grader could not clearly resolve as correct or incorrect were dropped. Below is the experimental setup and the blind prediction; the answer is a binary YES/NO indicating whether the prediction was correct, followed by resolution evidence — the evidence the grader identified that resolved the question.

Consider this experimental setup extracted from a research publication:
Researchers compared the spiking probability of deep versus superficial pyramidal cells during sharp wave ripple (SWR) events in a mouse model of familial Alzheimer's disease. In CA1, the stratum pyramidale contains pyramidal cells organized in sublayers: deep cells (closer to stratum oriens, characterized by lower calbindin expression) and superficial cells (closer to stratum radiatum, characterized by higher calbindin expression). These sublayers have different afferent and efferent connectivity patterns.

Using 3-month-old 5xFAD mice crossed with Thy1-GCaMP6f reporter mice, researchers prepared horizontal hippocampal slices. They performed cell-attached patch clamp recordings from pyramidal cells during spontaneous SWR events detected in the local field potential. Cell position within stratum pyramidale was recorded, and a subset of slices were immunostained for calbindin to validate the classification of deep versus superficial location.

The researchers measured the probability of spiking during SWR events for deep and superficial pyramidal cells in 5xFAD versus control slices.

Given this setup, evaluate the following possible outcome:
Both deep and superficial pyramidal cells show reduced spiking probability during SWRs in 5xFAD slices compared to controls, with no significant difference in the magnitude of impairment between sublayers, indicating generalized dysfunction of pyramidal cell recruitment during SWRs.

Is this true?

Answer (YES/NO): NO